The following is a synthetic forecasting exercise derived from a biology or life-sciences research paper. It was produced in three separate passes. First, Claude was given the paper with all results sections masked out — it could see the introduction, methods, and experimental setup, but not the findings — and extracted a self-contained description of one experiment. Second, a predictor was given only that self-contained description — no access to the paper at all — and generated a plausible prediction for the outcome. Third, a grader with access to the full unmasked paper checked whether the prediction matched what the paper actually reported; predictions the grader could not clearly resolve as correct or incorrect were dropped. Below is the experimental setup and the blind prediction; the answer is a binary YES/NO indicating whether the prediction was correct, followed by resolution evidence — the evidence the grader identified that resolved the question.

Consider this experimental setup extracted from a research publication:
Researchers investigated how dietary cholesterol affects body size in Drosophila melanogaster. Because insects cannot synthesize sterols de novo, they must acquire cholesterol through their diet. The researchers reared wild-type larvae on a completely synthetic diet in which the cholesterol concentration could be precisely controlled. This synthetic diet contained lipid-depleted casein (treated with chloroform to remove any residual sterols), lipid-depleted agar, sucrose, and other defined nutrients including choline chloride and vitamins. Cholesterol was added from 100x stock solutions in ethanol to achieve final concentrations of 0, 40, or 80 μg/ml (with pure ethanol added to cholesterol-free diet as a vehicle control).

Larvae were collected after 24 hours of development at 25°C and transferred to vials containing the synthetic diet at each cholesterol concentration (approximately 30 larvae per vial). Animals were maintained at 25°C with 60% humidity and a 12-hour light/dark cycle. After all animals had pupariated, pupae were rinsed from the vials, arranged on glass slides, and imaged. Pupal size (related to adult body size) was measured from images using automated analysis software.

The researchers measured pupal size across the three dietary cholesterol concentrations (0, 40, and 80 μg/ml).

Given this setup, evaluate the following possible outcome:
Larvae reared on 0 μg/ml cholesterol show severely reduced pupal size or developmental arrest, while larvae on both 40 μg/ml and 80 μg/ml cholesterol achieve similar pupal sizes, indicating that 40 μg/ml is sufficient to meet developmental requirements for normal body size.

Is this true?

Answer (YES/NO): NO